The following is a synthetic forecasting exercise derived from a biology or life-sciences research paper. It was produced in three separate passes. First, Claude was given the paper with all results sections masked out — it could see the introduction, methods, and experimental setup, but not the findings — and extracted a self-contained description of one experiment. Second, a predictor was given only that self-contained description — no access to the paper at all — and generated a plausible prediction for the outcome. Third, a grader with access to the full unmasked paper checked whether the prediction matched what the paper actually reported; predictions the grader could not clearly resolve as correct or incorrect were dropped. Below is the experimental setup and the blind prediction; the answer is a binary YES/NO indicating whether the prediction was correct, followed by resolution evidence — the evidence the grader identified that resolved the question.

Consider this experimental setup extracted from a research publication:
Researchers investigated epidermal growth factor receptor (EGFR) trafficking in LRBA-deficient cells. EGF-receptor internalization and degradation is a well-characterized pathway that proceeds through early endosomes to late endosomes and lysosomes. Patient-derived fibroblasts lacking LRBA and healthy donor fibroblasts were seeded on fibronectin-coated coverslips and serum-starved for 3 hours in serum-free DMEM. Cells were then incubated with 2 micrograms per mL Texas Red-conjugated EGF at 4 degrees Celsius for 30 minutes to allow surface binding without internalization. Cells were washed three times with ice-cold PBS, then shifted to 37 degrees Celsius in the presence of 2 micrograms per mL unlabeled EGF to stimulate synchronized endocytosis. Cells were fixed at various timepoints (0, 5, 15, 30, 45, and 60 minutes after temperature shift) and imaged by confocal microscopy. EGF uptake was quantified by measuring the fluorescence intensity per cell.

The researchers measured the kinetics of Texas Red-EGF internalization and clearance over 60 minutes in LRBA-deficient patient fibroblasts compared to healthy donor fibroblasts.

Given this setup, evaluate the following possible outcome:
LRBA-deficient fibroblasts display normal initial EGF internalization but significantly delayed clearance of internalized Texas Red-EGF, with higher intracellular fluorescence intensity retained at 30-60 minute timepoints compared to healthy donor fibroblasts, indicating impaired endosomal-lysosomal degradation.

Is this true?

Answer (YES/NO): NO